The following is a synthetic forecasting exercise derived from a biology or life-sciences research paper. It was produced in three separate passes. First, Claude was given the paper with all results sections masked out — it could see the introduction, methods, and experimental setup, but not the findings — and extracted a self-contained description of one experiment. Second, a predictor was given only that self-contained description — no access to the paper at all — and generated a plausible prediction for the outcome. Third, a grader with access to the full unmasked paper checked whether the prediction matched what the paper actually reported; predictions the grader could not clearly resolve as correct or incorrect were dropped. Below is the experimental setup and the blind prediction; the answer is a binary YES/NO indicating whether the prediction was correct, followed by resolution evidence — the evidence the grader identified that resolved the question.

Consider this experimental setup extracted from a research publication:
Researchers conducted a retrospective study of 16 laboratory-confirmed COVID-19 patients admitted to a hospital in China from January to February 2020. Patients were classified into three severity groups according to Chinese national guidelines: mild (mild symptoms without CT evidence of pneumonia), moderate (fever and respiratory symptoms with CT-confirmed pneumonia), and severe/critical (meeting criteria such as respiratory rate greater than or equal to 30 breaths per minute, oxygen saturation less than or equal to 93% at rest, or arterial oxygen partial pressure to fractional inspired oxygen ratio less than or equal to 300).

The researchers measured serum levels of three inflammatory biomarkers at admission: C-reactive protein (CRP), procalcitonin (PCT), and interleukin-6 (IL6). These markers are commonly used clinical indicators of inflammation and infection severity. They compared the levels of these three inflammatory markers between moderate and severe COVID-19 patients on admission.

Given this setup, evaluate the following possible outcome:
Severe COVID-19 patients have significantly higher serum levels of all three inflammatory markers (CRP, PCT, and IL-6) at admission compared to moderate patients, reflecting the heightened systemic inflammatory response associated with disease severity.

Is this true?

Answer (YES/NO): NO